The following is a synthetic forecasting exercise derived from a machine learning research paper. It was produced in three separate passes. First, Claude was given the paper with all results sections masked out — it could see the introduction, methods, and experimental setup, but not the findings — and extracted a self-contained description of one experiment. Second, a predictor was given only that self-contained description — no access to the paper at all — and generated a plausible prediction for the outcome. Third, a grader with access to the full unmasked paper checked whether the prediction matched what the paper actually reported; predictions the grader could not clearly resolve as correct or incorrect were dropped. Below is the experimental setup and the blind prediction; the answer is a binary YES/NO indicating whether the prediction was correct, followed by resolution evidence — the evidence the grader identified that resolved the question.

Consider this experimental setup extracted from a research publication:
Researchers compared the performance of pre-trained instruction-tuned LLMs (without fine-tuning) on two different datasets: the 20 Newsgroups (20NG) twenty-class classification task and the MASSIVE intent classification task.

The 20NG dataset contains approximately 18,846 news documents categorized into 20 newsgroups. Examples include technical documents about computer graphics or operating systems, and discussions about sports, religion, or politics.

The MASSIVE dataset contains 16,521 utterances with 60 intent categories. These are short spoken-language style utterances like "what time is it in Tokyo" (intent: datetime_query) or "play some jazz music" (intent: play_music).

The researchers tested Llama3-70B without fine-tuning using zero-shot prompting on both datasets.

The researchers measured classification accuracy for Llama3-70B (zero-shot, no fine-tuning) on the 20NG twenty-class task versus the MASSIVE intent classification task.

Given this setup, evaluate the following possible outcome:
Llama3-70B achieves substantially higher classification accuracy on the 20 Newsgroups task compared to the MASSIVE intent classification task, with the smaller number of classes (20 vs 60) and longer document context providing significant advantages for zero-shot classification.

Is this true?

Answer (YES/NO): NO